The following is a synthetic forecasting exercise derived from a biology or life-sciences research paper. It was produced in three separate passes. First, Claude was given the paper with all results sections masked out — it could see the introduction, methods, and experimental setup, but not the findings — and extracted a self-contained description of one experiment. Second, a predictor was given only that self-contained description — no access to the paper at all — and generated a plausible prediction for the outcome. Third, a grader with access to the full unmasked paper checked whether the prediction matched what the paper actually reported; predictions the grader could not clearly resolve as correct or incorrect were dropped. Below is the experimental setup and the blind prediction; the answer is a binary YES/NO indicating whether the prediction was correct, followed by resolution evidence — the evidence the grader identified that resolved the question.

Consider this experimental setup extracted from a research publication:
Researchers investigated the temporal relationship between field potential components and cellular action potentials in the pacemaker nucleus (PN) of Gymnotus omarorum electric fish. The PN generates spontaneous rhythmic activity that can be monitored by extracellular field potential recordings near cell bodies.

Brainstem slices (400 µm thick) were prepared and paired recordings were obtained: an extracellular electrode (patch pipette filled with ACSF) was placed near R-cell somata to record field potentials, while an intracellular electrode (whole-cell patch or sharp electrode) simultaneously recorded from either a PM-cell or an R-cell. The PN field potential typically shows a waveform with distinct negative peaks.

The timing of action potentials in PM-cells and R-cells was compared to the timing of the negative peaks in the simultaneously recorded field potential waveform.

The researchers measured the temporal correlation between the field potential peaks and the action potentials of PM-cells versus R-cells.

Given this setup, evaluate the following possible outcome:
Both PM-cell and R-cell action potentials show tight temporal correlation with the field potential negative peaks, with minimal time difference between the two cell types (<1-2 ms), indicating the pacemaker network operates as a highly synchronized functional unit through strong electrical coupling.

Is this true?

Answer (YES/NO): YES